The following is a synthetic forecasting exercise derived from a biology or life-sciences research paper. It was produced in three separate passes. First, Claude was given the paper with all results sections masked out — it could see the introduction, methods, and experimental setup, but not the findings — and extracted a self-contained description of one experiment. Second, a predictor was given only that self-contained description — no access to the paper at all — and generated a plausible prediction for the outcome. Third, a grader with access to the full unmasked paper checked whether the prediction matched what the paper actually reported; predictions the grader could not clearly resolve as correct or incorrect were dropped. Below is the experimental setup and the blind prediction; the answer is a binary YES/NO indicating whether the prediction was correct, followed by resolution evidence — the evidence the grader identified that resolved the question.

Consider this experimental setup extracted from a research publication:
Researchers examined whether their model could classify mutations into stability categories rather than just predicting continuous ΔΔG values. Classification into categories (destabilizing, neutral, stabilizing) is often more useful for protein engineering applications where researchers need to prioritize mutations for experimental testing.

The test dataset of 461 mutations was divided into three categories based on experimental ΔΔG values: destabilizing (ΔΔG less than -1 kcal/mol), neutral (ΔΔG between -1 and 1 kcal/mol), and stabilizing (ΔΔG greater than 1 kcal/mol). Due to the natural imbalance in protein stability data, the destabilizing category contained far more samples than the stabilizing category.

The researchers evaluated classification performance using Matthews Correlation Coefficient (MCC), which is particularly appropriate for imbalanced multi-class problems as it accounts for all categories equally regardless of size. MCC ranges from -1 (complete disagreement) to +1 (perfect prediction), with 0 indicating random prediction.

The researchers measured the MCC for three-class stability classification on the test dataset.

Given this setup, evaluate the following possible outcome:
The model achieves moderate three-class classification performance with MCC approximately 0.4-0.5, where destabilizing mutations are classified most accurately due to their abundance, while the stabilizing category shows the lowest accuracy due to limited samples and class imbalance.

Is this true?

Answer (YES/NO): NO